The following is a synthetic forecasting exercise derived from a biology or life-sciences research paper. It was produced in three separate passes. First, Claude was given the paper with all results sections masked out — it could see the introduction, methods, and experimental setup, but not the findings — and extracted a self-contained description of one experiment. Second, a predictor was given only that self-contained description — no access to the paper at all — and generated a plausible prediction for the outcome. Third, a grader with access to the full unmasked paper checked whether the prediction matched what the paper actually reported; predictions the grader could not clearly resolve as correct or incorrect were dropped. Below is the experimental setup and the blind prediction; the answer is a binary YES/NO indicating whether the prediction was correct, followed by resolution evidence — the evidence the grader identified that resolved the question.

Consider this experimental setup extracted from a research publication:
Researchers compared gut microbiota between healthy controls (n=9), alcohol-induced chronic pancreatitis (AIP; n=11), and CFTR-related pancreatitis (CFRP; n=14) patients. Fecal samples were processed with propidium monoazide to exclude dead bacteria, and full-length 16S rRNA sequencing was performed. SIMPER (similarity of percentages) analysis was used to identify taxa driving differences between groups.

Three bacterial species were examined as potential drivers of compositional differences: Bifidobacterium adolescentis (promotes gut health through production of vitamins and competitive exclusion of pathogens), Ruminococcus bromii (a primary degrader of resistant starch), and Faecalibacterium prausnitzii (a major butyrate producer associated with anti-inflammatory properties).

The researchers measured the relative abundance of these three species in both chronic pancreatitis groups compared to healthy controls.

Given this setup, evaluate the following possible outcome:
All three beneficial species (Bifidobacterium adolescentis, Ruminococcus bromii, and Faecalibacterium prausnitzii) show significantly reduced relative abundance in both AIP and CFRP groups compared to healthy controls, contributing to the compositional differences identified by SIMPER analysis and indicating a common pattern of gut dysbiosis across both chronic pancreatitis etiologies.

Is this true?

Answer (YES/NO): YES